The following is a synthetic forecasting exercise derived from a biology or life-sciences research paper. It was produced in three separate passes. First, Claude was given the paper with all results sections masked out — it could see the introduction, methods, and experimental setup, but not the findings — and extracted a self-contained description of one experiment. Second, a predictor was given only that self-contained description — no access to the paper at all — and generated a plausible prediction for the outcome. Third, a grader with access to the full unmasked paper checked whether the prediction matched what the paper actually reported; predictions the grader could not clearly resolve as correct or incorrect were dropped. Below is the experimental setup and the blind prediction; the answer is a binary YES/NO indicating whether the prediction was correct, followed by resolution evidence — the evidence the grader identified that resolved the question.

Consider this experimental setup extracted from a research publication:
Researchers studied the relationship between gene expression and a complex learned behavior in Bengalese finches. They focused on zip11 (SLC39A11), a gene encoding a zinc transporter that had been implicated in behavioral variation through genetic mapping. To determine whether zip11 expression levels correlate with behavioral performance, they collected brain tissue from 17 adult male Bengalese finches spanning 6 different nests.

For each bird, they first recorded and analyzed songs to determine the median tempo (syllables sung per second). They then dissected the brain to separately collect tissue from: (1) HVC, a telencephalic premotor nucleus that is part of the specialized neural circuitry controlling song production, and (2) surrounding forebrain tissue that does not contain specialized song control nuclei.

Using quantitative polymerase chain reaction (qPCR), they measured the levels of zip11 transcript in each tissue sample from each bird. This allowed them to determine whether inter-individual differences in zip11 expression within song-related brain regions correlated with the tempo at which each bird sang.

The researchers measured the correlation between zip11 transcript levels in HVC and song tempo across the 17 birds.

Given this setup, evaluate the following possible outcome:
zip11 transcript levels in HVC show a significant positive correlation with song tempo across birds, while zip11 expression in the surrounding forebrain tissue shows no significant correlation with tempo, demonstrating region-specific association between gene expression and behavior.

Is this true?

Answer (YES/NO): NO